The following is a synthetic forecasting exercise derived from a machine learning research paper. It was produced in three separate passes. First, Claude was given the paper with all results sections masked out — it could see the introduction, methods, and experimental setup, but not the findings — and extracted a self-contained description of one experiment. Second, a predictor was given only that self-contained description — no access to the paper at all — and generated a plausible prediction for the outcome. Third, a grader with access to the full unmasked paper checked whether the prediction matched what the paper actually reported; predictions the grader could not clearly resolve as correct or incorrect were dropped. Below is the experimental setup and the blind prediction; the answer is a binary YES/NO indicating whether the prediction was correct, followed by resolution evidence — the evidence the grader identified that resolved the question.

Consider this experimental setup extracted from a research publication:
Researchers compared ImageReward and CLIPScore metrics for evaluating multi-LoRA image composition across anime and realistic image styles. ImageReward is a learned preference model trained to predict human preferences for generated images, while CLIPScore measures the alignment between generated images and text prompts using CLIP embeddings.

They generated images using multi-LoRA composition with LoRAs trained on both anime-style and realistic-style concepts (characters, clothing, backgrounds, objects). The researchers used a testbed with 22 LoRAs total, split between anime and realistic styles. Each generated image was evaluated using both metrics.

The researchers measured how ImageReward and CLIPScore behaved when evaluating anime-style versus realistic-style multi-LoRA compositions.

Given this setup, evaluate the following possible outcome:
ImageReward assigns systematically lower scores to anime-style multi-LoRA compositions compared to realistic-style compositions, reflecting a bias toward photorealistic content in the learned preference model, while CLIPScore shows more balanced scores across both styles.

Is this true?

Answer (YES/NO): YES